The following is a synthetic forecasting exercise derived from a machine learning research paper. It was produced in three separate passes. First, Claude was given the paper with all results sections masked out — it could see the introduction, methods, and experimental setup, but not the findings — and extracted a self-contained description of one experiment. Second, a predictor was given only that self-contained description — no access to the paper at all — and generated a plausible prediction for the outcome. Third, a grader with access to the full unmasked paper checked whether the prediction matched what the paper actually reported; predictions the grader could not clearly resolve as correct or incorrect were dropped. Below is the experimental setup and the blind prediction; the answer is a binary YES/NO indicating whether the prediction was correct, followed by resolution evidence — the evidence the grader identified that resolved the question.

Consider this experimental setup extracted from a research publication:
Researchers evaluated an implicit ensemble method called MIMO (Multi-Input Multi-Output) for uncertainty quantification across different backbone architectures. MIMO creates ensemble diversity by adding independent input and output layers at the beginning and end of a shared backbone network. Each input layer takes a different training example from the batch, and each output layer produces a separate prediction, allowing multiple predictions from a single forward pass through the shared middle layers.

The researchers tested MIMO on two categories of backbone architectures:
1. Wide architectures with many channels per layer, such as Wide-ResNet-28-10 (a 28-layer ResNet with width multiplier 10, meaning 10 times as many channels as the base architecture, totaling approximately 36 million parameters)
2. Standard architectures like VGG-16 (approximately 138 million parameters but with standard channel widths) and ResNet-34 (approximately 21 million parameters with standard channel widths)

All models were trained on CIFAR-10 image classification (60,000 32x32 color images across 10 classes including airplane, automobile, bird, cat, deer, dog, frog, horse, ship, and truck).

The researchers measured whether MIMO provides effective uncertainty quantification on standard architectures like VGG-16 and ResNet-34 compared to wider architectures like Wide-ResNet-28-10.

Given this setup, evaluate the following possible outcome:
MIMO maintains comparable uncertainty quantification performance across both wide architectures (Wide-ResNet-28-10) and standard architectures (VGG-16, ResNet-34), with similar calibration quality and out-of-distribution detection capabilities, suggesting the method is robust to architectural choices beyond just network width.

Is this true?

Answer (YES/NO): NO